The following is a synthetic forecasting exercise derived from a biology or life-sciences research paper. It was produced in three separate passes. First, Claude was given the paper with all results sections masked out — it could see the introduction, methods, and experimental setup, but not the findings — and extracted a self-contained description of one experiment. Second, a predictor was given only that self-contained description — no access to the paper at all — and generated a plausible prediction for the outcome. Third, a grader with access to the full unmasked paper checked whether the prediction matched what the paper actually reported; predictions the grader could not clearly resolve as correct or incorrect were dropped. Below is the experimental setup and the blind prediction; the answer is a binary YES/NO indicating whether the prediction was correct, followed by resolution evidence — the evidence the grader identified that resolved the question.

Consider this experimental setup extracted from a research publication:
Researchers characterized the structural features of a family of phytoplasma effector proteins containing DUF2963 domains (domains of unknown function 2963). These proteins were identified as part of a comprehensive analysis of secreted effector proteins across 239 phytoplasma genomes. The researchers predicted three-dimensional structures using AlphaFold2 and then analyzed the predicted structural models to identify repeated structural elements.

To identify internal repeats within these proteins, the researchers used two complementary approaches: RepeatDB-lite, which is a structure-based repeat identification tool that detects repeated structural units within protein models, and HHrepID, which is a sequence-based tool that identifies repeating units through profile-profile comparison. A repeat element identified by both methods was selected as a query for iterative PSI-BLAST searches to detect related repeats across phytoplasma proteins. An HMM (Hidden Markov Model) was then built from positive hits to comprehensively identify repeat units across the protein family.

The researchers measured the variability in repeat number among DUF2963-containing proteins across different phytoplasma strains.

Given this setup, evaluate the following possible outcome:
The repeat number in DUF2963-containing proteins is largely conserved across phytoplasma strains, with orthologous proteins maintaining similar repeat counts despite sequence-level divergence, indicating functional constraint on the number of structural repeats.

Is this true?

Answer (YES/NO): NO